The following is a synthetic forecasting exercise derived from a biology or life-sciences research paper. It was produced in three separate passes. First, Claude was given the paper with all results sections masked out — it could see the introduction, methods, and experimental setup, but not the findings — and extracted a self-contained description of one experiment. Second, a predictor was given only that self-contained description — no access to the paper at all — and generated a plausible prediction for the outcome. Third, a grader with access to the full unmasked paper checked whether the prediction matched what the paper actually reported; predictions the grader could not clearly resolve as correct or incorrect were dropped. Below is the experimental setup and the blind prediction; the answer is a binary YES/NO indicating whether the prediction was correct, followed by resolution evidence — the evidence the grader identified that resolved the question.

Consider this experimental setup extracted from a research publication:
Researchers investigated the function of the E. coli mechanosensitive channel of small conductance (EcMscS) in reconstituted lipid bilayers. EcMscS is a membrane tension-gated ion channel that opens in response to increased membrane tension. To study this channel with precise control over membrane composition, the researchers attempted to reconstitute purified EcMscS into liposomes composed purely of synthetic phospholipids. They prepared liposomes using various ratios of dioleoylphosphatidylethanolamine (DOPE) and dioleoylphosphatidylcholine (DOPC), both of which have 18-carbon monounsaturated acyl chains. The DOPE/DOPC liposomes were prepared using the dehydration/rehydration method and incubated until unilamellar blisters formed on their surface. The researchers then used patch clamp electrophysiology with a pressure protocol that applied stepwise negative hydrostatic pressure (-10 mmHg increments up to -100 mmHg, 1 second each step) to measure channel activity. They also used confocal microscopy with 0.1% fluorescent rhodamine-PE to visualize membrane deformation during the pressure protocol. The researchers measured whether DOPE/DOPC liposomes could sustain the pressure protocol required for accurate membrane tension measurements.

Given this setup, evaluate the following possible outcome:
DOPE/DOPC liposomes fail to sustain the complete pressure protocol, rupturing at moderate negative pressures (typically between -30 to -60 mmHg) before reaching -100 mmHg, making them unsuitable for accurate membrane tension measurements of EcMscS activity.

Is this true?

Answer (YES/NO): NO